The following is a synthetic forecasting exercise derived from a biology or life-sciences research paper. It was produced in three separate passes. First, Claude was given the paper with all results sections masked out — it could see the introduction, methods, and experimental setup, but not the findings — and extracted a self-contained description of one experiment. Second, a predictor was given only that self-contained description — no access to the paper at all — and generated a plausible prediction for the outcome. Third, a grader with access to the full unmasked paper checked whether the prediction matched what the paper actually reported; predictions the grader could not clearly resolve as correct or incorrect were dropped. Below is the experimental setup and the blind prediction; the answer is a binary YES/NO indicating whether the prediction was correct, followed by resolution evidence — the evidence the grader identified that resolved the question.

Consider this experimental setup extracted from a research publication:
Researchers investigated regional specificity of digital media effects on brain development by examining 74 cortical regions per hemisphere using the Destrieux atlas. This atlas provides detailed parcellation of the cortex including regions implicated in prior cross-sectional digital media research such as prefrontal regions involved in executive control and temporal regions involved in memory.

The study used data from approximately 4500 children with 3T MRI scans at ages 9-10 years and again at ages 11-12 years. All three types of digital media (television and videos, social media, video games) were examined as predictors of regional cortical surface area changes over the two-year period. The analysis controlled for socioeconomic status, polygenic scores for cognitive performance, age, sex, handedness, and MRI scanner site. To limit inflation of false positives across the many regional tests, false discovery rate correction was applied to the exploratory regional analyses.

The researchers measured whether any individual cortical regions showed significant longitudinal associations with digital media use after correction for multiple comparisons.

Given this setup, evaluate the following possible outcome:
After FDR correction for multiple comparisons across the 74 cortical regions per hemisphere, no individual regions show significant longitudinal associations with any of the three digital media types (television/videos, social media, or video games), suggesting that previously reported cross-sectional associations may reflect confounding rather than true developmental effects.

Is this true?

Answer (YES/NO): YES